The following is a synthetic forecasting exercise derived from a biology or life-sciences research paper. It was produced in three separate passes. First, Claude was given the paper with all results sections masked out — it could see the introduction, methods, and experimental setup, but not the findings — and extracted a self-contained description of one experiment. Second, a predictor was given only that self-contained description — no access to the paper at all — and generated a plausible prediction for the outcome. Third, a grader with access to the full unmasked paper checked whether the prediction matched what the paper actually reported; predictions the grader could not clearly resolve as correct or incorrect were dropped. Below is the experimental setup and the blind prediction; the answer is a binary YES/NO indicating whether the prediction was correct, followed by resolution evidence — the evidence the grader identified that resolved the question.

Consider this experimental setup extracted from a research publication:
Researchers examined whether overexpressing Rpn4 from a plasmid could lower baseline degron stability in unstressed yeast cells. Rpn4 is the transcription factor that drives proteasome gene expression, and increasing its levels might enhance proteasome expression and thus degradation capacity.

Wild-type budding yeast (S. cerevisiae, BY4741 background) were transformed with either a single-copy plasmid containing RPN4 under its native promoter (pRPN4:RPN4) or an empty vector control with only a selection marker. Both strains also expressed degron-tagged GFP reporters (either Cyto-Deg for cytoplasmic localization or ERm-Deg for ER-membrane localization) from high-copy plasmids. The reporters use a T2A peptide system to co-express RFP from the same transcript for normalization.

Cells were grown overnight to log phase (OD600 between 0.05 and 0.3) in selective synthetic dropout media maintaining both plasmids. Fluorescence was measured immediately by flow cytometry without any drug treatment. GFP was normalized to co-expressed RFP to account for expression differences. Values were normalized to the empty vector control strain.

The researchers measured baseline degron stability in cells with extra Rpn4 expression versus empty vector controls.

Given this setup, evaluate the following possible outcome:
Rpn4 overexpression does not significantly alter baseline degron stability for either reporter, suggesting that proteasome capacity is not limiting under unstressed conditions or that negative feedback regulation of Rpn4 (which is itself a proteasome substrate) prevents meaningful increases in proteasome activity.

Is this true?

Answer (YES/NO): NO